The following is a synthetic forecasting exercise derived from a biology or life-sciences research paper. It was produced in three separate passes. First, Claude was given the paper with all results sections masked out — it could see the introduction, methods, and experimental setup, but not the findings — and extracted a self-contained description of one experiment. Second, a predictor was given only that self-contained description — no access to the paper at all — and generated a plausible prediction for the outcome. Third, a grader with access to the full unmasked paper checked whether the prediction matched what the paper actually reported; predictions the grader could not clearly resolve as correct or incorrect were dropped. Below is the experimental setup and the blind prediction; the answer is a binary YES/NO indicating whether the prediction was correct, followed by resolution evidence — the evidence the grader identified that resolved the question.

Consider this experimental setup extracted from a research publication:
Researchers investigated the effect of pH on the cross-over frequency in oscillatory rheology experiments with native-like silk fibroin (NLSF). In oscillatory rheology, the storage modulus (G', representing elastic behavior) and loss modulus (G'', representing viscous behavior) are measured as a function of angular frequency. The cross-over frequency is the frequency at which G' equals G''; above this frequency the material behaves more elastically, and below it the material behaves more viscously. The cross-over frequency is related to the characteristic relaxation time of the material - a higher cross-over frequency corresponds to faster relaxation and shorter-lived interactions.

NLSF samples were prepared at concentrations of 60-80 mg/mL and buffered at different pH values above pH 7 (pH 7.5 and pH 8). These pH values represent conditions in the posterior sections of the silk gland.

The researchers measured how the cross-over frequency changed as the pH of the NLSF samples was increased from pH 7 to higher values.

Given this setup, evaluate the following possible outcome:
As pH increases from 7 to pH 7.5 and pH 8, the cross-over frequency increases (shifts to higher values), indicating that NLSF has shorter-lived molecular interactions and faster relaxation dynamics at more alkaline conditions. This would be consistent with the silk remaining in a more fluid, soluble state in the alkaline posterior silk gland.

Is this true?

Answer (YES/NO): YES